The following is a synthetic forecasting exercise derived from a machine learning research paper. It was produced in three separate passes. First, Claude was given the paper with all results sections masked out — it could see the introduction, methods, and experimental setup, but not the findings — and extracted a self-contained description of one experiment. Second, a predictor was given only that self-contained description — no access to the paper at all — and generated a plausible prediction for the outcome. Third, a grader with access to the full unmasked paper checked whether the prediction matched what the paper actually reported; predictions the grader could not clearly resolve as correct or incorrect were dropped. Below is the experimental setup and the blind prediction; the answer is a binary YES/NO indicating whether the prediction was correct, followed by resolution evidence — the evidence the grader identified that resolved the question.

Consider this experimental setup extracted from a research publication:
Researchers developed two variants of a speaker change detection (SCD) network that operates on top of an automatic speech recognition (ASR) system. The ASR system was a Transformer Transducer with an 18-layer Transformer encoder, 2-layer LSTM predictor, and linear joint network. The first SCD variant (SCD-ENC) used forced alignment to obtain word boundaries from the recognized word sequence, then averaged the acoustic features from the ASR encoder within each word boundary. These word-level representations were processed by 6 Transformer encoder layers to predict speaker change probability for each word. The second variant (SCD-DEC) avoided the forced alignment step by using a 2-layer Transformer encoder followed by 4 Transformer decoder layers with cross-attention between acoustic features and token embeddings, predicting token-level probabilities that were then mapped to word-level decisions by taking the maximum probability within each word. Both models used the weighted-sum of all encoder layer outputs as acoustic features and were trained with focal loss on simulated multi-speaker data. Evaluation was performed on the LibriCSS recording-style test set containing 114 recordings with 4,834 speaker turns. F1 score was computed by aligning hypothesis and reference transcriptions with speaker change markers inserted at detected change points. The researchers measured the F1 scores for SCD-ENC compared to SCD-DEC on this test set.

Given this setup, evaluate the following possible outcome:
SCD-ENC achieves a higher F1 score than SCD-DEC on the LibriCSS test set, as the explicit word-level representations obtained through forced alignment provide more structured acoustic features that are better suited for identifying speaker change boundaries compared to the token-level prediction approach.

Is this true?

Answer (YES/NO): YES